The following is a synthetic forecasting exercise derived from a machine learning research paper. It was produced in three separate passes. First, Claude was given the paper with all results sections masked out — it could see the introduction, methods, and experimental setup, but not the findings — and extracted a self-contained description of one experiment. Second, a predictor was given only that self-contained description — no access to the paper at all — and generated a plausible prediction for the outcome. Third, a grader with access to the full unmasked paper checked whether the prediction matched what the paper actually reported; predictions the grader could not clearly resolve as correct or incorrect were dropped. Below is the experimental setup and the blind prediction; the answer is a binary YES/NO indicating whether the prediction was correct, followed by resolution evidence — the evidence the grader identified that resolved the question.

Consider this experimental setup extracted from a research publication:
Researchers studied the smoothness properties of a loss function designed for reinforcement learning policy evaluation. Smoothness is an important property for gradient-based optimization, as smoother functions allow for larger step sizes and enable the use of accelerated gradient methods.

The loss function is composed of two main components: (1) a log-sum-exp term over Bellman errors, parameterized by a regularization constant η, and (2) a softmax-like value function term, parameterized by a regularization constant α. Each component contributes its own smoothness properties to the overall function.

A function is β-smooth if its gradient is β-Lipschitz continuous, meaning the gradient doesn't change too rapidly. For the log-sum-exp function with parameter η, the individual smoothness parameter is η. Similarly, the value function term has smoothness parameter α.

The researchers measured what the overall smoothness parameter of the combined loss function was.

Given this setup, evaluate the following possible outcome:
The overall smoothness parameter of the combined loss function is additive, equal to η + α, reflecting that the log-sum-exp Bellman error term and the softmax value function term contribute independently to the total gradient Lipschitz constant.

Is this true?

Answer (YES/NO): YES